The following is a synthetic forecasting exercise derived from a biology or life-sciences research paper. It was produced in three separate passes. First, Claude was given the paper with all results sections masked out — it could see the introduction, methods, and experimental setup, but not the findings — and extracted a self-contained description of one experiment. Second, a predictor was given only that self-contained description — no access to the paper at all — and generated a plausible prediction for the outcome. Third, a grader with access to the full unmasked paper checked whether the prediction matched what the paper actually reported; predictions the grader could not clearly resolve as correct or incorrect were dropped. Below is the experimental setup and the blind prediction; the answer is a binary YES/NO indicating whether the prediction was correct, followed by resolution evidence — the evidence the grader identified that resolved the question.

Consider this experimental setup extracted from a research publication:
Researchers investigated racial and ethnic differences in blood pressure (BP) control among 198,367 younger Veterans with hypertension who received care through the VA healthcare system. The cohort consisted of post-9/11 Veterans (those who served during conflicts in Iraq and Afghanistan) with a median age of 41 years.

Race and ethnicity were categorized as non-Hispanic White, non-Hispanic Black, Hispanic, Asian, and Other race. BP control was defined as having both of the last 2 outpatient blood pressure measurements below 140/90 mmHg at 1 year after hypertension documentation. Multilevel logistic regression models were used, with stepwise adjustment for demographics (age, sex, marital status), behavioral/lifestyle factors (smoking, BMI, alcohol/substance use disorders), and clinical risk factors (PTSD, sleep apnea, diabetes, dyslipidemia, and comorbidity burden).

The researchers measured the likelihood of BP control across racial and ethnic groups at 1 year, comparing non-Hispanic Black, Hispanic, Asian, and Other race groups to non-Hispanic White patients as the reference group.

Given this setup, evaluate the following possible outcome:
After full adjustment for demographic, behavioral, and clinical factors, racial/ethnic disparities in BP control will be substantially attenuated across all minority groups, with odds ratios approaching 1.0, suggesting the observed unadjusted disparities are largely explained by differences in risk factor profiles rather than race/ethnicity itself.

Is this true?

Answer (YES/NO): NO